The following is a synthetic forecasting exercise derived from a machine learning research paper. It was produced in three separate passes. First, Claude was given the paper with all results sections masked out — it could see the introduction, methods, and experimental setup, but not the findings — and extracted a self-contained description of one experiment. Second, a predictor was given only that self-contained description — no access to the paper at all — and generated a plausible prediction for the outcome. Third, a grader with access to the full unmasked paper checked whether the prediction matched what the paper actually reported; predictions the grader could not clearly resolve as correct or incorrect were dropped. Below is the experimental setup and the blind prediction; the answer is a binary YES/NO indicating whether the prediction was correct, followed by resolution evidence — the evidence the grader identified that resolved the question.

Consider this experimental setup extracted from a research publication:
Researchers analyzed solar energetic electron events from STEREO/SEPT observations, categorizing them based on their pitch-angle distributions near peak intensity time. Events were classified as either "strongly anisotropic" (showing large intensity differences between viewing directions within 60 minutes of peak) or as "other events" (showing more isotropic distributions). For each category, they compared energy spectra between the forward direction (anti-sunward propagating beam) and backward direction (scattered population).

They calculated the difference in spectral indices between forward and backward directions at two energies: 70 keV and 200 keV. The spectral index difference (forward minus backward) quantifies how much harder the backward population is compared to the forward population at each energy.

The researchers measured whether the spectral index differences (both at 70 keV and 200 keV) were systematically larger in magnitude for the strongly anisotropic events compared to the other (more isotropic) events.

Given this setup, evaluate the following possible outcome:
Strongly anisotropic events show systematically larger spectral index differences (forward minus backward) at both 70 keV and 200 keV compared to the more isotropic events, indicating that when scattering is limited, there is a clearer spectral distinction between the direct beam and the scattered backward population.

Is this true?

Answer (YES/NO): YES